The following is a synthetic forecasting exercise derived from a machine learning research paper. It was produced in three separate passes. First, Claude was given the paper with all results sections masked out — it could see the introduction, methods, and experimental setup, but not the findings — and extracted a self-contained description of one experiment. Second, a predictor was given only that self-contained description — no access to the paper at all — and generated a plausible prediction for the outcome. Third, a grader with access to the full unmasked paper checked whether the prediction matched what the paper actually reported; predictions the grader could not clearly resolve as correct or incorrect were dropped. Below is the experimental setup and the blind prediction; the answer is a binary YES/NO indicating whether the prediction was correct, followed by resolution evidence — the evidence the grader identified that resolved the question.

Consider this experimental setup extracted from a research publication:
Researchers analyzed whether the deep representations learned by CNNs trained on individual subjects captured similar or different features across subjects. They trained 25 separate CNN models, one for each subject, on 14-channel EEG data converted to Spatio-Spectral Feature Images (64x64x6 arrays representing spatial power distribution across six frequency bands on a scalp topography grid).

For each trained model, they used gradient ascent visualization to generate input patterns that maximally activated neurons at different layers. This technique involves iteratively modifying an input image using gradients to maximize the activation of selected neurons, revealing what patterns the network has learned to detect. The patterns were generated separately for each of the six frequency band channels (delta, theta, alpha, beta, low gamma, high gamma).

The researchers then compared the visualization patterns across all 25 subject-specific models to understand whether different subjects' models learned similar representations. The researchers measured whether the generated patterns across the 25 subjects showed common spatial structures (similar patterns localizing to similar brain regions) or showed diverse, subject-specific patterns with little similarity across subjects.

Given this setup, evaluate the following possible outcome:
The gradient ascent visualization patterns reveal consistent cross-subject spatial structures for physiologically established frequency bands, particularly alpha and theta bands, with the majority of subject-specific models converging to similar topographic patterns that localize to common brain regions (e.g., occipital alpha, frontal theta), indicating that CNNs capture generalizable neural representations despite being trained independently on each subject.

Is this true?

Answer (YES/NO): NO